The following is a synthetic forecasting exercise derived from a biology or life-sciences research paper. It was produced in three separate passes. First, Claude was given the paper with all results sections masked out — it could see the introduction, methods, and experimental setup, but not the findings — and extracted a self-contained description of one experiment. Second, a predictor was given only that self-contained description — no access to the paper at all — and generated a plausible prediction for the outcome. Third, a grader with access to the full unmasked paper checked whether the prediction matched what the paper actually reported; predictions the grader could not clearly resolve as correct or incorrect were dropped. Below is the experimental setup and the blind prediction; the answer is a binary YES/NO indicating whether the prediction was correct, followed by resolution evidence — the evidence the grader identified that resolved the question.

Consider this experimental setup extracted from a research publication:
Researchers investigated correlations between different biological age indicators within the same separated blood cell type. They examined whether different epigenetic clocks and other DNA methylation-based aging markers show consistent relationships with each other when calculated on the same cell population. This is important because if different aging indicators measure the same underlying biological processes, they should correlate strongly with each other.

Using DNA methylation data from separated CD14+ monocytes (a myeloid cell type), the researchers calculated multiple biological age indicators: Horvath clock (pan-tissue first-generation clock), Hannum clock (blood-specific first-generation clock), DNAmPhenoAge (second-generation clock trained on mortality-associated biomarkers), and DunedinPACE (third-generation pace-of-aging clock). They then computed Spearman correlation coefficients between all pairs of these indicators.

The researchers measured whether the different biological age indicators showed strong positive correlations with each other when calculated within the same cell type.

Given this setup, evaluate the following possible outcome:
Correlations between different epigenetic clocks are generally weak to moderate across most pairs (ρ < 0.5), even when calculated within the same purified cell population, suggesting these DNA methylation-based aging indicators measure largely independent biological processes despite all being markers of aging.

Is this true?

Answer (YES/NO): NO